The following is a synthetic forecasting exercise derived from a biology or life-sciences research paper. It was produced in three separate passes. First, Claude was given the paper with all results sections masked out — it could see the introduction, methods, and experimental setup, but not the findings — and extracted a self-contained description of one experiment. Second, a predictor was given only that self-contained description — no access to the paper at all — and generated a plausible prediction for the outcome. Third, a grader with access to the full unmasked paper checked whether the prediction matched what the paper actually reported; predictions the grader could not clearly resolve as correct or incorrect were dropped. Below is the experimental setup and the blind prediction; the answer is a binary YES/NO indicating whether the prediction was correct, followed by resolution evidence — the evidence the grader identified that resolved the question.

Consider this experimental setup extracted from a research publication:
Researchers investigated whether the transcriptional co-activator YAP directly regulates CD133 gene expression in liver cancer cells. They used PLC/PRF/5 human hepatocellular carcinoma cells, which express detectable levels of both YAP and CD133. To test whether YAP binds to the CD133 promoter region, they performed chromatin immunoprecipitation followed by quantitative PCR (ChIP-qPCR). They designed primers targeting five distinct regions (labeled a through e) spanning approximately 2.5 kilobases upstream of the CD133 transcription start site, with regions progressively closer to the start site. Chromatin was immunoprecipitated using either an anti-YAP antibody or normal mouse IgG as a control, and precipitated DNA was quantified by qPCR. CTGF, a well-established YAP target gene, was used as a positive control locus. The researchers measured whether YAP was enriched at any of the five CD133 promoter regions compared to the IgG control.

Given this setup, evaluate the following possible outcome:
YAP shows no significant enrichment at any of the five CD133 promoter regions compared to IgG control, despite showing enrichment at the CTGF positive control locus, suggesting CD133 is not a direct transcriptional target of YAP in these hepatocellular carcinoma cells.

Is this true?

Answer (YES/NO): NO